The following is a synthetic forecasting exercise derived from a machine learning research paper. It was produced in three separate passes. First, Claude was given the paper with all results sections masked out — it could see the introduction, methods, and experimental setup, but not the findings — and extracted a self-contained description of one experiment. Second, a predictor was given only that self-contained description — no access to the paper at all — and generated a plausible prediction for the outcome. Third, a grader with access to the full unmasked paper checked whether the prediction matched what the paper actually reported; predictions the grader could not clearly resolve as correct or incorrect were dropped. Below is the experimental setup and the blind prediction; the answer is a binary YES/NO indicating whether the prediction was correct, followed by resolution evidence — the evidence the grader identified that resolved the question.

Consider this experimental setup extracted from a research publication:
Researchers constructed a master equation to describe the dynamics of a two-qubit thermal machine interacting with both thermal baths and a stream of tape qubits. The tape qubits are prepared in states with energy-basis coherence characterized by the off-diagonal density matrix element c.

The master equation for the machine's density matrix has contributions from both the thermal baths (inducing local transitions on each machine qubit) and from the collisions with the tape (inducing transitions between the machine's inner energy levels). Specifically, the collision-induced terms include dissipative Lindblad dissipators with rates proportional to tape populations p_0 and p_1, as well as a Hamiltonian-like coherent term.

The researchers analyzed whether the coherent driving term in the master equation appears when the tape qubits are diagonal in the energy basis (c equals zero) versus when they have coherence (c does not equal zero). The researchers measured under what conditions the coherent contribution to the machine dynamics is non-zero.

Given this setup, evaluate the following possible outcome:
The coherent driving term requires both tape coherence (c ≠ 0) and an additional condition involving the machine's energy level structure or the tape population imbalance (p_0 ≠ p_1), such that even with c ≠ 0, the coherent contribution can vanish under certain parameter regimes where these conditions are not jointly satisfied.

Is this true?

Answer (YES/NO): NO